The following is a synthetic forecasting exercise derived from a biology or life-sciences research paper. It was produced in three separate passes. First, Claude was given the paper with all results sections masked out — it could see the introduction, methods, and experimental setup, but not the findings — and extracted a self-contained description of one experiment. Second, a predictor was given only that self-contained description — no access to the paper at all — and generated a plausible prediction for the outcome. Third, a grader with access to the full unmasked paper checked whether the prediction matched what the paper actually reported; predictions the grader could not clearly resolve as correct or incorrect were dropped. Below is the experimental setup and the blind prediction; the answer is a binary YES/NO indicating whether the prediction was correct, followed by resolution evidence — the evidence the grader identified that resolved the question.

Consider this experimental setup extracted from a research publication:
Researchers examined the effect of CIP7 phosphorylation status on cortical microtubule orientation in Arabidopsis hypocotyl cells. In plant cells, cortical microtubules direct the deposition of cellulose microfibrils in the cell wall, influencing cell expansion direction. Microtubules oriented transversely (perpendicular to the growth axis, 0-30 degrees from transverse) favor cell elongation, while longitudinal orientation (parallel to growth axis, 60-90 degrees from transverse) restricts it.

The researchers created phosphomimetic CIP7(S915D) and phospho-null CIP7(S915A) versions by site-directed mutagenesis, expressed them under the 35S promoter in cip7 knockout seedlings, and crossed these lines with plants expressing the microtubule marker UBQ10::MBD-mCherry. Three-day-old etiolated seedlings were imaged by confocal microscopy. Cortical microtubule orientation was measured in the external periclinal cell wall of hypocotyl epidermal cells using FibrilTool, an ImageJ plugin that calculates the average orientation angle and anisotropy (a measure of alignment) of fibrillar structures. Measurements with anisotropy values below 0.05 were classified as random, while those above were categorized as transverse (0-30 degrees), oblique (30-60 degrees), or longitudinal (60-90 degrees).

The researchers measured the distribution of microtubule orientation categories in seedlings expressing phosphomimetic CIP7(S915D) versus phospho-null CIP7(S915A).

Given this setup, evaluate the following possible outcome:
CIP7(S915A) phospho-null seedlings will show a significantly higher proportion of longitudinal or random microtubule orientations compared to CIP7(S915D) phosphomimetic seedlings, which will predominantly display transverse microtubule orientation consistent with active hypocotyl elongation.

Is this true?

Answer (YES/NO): YES